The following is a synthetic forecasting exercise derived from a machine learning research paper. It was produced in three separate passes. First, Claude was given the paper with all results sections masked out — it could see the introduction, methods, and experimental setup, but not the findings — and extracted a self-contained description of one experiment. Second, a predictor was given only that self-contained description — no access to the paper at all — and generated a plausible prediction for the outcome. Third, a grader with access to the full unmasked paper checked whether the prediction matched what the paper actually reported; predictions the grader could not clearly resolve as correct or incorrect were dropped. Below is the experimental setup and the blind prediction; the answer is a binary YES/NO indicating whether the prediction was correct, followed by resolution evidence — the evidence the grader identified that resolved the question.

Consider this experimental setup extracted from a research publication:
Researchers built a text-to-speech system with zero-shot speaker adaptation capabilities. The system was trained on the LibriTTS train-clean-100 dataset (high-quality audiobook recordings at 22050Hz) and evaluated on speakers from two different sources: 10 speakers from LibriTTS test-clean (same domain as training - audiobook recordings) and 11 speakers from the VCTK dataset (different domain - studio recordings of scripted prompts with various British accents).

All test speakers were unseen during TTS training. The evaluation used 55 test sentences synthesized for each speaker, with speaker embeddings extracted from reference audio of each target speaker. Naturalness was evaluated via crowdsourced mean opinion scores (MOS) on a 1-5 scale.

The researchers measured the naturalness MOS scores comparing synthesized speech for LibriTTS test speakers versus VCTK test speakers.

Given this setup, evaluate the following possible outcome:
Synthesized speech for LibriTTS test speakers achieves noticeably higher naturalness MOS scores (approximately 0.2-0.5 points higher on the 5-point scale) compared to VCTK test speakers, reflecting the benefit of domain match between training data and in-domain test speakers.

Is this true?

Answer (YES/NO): NO